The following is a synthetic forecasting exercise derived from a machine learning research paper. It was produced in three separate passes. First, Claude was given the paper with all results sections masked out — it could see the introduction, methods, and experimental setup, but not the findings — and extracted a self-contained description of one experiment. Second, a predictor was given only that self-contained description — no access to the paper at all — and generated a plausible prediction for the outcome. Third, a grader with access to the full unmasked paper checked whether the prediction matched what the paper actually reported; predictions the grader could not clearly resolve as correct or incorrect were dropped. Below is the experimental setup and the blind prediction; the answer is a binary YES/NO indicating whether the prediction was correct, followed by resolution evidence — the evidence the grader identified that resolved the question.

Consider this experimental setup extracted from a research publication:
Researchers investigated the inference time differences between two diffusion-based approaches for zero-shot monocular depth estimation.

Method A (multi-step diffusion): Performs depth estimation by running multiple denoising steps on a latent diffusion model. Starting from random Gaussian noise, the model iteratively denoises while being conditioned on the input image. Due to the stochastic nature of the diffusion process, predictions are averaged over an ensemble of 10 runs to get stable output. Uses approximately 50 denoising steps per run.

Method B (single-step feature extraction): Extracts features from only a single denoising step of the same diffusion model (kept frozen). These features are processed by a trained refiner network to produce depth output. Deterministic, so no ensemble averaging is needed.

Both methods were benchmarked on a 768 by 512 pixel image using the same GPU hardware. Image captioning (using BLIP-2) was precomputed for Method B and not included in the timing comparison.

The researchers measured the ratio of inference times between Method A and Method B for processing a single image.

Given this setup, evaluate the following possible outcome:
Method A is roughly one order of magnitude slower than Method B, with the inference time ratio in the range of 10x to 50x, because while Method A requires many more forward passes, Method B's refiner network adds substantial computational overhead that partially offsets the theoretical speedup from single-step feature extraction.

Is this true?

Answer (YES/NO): NO